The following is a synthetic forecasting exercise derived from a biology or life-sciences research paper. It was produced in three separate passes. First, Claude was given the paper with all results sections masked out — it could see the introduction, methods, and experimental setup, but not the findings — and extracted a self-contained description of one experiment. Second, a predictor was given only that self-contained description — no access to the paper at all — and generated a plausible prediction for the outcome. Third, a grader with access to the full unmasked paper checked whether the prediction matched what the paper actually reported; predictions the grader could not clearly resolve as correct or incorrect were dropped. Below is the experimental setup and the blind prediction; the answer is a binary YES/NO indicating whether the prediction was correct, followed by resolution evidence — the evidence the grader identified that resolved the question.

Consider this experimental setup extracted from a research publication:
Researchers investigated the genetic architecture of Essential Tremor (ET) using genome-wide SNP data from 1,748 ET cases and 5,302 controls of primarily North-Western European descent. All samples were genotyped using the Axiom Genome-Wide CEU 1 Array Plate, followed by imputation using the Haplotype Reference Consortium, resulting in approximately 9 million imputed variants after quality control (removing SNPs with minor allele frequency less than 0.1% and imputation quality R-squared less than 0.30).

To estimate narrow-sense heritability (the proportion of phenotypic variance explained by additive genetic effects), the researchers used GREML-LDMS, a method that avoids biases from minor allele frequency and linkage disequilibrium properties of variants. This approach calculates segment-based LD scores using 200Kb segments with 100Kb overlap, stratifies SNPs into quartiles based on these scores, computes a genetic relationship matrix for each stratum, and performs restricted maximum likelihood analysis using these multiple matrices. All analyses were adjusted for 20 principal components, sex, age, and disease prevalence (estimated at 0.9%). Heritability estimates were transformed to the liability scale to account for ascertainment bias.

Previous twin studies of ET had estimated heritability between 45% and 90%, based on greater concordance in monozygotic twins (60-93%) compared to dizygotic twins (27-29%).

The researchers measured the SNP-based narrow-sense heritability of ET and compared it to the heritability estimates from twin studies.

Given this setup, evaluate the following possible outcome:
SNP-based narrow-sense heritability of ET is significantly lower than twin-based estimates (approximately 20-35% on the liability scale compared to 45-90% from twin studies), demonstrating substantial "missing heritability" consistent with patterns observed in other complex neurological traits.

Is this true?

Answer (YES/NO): NO